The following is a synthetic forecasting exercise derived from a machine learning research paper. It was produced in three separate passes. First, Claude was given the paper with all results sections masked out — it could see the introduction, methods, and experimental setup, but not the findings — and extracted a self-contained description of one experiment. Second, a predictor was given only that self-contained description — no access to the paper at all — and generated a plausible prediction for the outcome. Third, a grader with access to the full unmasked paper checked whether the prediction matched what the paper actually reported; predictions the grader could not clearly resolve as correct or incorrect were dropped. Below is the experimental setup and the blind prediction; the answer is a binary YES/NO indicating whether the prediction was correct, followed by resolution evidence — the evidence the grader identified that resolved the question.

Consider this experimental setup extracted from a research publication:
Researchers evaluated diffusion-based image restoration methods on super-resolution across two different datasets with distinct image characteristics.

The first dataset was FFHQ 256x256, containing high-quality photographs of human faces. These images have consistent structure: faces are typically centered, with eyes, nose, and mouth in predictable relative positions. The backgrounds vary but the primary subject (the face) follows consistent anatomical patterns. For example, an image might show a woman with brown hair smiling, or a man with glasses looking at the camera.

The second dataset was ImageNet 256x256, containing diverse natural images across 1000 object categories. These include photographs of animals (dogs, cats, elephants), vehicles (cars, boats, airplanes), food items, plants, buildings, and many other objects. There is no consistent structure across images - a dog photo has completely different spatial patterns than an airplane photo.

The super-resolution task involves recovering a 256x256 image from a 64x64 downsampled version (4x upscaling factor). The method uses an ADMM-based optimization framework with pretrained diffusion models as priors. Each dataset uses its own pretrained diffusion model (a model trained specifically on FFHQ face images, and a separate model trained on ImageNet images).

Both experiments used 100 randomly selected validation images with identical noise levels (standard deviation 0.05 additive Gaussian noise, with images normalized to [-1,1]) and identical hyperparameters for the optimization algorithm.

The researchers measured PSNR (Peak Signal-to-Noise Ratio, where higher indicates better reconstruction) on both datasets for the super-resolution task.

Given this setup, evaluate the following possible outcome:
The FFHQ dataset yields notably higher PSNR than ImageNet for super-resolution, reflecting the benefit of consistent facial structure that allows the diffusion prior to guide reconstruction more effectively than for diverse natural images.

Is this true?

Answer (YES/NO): YES